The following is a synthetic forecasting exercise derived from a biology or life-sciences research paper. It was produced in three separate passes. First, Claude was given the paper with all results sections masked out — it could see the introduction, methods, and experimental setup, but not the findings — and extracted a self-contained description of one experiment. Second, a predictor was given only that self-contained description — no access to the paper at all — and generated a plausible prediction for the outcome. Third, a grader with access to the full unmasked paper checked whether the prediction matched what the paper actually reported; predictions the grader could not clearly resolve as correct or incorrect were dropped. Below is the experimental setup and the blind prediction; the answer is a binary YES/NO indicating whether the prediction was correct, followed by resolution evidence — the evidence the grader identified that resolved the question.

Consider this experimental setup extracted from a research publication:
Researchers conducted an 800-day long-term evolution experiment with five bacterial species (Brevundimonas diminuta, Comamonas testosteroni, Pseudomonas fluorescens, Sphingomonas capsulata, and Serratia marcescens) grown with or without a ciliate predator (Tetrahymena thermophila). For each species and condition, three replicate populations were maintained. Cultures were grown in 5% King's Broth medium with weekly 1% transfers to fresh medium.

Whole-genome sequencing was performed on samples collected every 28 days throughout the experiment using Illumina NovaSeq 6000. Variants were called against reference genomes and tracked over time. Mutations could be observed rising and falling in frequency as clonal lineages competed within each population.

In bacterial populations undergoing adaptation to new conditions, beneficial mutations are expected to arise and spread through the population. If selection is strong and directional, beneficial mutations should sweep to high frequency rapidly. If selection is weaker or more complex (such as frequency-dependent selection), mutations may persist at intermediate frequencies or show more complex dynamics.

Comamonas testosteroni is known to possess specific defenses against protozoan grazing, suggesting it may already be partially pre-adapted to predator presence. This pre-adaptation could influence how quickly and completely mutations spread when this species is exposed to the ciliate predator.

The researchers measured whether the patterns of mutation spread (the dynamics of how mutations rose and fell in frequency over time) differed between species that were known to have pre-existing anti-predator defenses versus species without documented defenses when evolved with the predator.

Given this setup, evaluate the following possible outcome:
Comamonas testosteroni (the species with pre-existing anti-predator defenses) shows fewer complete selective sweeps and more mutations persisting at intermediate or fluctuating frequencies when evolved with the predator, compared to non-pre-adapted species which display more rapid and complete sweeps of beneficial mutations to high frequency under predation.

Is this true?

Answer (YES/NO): NO